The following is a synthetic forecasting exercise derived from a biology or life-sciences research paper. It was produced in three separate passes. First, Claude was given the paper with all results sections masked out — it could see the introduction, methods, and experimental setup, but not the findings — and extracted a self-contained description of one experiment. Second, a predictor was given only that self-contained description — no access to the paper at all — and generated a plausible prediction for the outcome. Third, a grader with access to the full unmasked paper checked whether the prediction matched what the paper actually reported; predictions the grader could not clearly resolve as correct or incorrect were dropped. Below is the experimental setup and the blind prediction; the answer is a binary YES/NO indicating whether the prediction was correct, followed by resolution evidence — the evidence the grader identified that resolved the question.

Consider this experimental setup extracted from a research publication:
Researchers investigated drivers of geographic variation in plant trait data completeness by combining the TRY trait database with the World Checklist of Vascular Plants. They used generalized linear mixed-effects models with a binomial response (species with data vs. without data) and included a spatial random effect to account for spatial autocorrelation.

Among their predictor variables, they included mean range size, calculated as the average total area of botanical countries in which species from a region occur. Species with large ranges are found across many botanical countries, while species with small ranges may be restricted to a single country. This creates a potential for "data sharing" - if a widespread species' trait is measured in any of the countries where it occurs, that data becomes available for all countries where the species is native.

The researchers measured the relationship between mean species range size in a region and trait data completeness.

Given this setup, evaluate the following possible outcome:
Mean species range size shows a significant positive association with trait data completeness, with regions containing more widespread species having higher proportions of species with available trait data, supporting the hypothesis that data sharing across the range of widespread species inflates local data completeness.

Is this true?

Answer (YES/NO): YES